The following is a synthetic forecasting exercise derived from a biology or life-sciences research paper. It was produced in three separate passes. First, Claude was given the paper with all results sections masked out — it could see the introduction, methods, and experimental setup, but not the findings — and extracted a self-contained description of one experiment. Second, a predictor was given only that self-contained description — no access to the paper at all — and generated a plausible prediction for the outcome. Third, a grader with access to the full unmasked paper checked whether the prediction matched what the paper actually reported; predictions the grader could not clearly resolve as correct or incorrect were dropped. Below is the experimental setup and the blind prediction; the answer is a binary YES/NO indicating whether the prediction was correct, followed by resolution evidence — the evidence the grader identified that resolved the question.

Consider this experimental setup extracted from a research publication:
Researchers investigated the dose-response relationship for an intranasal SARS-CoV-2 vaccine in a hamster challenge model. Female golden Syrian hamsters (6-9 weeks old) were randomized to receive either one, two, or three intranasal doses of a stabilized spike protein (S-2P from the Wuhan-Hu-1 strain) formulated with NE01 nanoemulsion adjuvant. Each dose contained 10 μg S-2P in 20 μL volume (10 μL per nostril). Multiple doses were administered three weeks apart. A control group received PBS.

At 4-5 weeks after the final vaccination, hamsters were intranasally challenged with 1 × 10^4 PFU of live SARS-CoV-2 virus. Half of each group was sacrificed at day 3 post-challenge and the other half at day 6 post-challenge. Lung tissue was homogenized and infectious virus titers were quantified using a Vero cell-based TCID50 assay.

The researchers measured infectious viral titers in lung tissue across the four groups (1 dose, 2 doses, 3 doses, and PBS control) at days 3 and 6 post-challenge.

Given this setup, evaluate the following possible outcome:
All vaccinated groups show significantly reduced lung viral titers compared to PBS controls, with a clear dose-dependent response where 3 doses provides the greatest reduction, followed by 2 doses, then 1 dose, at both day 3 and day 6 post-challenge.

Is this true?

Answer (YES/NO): NO